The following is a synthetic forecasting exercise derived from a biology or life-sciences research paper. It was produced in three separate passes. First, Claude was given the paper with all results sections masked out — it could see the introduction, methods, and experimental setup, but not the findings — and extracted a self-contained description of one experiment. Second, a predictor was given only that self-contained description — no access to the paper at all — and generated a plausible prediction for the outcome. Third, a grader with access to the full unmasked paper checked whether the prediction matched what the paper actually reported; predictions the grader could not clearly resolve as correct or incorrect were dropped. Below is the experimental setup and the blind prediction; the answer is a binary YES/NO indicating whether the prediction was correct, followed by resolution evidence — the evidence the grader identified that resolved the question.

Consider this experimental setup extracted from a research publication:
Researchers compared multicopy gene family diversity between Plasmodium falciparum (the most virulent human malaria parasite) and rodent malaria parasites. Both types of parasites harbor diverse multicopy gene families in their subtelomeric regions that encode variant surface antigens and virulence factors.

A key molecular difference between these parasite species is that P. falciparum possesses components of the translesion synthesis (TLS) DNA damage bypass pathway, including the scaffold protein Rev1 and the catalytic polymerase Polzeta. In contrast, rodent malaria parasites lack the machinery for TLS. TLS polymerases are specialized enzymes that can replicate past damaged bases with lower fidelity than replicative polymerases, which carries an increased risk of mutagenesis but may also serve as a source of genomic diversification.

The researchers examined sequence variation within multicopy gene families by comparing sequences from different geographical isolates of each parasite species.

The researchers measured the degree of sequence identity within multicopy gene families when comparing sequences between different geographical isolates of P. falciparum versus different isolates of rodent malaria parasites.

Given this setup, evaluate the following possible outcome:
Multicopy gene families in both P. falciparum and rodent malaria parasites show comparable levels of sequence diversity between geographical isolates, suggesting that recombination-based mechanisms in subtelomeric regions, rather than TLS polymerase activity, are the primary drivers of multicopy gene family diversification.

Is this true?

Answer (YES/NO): NO